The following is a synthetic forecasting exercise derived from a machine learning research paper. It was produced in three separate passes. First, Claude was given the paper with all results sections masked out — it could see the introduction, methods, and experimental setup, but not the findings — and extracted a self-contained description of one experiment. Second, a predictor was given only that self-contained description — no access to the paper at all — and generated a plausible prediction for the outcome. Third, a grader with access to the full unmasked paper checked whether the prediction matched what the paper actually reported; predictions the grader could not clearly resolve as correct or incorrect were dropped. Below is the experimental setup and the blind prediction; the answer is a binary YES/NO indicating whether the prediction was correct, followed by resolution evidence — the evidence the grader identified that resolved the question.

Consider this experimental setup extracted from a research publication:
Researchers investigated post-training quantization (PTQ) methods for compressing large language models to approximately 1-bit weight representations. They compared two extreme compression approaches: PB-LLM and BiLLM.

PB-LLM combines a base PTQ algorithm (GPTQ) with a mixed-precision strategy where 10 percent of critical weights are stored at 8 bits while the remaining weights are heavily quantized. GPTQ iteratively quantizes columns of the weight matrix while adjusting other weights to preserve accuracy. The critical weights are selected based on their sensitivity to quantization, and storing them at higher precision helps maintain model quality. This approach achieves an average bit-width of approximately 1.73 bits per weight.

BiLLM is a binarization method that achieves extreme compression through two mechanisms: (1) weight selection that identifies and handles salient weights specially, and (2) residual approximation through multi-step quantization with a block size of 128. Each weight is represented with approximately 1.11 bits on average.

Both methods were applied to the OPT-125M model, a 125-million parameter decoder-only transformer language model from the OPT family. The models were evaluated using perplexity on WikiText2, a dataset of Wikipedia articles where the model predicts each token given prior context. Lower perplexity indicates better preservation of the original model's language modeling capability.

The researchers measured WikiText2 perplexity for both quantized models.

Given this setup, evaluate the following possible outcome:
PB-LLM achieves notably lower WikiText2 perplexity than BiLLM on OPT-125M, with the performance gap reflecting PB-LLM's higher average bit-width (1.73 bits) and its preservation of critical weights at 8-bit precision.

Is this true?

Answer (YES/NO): NO